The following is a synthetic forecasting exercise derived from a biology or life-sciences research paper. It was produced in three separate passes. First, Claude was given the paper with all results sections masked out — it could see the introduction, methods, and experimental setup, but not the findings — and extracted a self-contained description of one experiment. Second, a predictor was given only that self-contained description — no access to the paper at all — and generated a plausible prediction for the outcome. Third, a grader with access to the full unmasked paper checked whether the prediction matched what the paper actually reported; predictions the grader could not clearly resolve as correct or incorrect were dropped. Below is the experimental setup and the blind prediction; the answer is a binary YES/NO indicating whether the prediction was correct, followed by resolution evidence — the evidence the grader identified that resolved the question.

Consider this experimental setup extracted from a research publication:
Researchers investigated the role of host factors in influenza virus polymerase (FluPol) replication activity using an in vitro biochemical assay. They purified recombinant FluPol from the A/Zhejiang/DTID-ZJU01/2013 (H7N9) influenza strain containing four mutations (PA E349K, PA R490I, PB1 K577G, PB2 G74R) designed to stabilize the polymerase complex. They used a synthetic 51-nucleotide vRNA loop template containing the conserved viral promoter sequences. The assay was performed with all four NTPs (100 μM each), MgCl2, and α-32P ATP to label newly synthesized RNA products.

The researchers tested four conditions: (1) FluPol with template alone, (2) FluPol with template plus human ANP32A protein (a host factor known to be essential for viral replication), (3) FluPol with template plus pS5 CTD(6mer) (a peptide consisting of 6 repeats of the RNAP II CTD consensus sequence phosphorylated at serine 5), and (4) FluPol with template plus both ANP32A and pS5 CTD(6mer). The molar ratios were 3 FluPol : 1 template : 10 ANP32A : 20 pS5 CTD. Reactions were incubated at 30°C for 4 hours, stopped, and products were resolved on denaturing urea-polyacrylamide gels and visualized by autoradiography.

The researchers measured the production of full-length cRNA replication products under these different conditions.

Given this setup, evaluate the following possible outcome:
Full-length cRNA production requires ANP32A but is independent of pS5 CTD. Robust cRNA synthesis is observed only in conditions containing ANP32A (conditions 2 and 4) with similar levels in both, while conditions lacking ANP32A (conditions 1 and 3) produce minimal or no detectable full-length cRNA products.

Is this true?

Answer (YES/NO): NO